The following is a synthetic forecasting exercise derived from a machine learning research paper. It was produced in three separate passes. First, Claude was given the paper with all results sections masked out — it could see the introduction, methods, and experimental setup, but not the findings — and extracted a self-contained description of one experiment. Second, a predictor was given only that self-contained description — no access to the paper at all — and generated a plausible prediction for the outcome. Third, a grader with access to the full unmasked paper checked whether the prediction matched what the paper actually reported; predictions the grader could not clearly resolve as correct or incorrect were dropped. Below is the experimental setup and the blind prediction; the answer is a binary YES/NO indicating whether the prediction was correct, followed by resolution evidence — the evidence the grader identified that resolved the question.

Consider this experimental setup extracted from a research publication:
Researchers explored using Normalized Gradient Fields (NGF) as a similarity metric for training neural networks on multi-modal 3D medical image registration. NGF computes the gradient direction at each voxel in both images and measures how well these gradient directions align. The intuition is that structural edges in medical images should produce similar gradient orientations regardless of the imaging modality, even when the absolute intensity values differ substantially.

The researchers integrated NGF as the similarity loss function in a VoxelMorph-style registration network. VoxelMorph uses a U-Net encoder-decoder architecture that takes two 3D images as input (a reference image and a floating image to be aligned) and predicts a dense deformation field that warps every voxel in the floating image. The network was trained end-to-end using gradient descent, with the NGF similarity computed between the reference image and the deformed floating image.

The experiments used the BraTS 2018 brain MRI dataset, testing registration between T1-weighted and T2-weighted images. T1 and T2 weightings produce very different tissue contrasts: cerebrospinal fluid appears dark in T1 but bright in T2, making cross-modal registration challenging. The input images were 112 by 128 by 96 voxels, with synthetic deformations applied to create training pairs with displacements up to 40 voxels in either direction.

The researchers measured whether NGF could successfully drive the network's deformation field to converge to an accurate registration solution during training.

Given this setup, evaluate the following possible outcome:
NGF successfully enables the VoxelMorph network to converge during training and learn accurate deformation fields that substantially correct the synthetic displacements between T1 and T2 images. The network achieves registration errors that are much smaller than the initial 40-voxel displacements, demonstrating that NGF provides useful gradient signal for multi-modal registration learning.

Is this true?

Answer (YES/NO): NO